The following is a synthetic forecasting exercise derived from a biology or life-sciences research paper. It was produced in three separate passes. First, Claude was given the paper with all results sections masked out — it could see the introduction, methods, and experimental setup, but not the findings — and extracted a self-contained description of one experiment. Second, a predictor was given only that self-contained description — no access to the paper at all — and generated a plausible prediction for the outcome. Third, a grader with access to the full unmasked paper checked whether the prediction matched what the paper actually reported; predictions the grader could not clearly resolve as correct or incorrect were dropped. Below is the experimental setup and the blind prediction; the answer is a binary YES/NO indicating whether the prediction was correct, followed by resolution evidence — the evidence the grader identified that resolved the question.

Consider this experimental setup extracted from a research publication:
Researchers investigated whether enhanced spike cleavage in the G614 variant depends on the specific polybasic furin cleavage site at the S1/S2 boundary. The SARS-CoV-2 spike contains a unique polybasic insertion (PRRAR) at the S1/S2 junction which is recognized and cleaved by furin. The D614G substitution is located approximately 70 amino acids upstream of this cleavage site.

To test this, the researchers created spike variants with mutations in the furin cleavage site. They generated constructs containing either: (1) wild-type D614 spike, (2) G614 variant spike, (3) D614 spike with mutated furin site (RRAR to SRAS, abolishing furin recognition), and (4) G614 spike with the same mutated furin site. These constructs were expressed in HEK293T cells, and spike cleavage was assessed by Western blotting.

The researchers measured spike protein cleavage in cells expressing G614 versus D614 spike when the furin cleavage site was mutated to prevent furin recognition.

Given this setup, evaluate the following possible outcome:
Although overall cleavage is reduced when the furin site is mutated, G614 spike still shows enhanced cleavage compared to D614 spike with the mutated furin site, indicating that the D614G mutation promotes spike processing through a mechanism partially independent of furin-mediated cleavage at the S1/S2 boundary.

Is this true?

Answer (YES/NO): NO